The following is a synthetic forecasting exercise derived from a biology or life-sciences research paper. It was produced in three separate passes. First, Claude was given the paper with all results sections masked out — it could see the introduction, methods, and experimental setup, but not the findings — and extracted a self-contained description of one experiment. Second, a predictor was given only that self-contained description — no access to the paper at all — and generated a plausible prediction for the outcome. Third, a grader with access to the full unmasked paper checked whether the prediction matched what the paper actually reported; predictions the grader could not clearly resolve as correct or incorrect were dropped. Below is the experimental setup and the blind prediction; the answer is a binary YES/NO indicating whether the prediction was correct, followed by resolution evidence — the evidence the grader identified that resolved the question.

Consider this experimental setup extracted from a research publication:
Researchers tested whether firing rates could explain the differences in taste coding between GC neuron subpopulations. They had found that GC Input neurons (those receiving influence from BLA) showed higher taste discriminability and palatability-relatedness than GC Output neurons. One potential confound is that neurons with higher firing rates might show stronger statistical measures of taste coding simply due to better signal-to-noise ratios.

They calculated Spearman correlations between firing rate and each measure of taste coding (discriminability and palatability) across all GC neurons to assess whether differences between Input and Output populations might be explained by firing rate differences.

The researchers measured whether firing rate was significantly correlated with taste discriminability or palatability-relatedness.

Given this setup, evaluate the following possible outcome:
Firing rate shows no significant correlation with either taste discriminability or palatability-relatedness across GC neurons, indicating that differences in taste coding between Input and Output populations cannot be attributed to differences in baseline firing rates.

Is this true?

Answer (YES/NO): YES